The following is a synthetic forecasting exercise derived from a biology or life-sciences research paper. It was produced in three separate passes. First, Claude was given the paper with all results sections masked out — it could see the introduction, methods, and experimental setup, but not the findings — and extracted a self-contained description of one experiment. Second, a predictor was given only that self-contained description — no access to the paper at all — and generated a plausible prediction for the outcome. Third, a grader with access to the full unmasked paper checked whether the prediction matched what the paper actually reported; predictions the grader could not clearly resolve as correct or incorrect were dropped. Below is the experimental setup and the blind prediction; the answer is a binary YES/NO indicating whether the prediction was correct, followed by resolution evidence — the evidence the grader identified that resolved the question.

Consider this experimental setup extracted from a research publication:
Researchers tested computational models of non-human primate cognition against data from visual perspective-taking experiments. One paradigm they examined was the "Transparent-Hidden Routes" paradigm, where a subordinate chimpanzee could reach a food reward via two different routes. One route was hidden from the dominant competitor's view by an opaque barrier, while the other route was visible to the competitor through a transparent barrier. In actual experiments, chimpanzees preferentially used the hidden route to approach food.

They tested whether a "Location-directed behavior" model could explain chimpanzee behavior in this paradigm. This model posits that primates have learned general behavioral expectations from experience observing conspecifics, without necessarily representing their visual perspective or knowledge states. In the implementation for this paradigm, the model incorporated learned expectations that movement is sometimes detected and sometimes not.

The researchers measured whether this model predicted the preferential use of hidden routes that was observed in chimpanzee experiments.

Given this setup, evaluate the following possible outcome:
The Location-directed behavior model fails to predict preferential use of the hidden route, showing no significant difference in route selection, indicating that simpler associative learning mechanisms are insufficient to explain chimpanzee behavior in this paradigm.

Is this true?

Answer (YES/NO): YES